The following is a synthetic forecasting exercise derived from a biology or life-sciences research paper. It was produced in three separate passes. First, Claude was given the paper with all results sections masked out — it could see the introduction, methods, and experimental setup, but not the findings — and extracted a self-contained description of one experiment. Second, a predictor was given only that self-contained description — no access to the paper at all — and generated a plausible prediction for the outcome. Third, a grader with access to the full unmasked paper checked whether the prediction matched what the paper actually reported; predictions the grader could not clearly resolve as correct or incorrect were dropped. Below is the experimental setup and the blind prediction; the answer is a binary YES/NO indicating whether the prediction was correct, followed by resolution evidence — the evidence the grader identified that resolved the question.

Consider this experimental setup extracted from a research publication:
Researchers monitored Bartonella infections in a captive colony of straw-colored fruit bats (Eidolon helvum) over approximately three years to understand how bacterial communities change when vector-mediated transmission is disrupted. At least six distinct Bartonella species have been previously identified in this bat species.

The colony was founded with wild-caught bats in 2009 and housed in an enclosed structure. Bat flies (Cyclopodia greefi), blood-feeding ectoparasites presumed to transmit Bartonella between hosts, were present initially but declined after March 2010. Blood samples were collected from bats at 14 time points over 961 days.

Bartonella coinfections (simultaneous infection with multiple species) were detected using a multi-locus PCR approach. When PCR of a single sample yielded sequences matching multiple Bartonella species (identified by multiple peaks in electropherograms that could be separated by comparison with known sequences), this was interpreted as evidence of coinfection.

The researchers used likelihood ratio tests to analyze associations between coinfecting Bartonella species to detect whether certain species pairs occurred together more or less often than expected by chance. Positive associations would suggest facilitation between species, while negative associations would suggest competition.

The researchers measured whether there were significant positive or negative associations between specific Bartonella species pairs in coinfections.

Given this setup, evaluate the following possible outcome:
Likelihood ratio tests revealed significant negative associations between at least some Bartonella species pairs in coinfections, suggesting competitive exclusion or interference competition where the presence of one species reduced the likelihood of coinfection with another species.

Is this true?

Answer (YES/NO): YES